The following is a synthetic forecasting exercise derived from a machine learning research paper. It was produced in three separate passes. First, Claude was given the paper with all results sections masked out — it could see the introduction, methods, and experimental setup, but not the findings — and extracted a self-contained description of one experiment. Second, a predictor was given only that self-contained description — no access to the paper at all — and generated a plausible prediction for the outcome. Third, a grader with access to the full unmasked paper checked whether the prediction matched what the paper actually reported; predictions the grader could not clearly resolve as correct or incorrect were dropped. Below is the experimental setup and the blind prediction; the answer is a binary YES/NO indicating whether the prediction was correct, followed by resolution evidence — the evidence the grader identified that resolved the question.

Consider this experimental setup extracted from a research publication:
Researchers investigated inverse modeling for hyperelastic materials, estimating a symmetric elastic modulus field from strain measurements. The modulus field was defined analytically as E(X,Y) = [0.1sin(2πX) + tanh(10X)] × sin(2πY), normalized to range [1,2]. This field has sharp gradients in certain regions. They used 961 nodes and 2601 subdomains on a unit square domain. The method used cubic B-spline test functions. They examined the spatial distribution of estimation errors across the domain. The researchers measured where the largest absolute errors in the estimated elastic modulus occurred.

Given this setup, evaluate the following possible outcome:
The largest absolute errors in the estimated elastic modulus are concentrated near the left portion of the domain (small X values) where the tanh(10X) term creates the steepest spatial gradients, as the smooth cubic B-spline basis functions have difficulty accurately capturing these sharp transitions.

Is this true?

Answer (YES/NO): NO